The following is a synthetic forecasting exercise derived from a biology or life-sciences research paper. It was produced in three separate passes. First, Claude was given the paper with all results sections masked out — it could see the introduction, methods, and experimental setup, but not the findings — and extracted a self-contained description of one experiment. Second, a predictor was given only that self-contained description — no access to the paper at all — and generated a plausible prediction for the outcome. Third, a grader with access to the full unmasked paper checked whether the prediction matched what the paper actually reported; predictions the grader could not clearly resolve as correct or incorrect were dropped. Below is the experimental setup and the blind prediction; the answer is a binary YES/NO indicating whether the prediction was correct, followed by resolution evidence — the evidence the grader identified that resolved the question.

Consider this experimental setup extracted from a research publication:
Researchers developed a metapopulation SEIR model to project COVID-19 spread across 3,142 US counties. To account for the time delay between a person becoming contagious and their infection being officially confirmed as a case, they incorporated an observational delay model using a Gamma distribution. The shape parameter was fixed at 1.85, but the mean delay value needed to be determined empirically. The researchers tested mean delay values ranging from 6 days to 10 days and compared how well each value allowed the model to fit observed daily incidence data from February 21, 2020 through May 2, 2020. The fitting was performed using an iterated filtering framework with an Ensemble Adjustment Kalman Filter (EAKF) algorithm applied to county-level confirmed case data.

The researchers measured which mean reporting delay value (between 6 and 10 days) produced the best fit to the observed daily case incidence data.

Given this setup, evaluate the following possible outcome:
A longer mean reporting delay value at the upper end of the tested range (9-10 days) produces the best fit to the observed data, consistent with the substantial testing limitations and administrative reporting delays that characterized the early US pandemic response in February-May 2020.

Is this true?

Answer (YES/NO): YES